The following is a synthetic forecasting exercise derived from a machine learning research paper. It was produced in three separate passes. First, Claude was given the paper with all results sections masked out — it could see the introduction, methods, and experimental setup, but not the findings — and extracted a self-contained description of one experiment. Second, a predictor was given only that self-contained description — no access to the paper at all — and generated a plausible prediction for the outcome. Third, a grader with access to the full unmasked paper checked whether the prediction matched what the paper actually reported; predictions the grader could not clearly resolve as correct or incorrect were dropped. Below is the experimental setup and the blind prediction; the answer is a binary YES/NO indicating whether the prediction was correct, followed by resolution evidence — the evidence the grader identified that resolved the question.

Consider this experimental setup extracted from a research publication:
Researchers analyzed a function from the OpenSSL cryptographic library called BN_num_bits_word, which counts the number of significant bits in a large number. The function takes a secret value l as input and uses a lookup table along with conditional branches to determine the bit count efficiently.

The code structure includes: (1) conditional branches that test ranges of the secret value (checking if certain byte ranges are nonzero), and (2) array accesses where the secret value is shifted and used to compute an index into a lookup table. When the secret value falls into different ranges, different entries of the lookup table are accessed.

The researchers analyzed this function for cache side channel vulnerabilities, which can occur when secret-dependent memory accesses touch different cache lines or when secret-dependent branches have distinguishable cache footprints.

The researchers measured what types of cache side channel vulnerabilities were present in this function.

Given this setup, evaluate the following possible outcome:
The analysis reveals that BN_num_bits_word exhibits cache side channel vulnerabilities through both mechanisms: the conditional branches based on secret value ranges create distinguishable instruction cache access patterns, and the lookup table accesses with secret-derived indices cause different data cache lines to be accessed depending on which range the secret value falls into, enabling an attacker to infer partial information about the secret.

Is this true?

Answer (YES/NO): YES